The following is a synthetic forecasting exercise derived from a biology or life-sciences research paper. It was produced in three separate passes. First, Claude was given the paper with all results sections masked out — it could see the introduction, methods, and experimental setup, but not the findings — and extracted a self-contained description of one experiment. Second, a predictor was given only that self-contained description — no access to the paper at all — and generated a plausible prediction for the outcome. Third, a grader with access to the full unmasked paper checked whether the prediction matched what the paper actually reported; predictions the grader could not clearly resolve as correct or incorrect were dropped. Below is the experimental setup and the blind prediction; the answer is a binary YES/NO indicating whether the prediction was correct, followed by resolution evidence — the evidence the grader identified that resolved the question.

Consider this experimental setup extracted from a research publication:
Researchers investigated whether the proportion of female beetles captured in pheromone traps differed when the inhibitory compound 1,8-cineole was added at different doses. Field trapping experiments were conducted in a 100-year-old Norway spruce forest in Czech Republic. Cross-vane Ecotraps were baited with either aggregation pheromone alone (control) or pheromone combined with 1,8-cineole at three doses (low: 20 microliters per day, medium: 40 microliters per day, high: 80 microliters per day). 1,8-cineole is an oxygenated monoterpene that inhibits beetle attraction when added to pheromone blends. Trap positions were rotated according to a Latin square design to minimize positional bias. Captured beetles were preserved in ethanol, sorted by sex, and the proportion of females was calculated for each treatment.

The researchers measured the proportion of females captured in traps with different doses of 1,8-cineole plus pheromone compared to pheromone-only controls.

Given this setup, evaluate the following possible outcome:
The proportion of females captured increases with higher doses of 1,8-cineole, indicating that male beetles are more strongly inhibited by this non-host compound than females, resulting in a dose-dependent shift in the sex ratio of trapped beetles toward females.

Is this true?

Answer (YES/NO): NO